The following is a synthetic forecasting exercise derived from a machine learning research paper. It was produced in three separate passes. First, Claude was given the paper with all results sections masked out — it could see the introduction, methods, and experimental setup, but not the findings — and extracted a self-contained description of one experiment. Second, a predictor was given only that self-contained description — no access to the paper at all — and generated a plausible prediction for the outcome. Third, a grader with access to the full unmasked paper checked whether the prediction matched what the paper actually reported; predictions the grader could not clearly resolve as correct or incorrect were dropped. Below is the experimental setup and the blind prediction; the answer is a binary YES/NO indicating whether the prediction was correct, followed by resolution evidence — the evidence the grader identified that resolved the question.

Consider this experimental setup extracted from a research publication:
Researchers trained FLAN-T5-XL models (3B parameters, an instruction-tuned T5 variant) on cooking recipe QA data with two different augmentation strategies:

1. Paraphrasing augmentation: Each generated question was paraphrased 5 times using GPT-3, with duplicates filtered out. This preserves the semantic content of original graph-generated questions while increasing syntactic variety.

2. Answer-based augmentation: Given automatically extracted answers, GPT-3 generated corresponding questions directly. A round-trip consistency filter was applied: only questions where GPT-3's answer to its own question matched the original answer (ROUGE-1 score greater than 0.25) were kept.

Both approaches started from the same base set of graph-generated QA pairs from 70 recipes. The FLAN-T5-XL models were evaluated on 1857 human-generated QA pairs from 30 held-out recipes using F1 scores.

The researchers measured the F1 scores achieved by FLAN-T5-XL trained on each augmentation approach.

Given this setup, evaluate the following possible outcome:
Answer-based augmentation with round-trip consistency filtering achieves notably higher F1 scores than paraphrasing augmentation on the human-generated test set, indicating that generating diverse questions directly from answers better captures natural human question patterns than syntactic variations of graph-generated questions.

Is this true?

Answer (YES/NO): NO